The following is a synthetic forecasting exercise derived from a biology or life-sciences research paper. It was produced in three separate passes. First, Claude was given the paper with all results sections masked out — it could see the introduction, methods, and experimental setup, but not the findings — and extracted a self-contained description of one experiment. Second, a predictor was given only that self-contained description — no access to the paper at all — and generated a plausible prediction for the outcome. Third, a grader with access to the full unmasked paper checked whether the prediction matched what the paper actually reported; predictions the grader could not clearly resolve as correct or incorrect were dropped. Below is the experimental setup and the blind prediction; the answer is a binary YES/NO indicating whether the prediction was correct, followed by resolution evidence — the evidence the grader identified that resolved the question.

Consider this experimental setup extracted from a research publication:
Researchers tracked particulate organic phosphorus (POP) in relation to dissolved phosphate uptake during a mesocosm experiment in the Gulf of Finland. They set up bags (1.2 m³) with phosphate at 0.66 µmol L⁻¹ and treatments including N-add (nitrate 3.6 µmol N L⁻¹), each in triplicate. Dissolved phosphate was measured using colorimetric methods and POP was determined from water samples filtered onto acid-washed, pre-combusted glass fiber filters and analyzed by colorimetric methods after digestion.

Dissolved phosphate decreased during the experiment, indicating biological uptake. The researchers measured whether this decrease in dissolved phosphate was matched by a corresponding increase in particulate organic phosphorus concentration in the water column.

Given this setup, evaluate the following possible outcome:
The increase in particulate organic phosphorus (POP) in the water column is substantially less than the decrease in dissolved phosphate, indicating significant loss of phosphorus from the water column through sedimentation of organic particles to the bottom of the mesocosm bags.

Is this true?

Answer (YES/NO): YES